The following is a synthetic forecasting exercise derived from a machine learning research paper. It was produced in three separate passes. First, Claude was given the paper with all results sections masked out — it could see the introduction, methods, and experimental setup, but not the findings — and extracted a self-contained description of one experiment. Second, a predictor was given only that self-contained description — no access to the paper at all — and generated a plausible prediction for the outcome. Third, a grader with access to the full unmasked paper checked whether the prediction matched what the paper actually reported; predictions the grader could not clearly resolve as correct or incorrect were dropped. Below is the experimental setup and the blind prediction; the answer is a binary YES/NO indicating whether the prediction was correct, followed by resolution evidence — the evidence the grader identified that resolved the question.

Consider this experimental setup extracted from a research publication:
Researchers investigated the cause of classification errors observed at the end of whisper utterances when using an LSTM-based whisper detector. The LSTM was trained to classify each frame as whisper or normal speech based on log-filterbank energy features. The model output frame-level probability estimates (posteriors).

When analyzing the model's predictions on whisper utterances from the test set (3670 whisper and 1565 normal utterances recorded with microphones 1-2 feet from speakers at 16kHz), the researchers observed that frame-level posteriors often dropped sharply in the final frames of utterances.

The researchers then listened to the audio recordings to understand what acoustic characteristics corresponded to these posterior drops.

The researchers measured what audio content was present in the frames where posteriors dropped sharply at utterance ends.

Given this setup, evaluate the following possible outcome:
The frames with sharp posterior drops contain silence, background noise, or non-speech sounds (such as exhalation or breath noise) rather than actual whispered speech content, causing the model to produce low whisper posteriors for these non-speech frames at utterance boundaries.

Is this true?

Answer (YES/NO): YES